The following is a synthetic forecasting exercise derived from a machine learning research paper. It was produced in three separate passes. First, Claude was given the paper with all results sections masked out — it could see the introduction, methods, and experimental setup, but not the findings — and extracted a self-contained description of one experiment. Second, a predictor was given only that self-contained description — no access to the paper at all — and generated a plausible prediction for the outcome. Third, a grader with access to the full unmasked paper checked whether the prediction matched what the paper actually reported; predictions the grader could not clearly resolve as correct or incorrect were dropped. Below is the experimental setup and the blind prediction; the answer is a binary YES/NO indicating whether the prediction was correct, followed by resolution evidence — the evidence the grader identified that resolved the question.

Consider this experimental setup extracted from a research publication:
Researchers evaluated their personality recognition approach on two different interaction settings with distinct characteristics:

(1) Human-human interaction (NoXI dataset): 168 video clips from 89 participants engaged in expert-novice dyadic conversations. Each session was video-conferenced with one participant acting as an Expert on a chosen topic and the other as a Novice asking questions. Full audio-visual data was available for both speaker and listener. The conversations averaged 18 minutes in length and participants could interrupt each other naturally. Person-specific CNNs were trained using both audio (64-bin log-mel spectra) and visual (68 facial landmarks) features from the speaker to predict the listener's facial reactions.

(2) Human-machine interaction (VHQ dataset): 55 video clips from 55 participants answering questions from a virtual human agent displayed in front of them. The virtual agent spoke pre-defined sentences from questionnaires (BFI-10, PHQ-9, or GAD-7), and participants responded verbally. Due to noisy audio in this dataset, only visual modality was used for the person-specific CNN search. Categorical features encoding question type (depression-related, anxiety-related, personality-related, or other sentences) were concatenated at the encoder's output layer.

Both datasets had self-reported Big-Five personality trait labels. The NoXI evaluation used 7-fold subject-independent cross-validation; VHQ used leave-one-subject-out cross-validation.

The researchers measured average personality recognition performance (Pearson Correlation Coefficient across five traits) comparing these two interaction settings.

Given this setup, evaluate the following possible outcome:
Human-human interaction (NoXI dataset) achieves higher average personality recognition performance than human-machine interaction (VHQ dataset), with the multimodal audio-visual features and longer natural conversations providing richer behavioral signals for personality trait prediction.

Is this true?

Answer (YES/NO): YES